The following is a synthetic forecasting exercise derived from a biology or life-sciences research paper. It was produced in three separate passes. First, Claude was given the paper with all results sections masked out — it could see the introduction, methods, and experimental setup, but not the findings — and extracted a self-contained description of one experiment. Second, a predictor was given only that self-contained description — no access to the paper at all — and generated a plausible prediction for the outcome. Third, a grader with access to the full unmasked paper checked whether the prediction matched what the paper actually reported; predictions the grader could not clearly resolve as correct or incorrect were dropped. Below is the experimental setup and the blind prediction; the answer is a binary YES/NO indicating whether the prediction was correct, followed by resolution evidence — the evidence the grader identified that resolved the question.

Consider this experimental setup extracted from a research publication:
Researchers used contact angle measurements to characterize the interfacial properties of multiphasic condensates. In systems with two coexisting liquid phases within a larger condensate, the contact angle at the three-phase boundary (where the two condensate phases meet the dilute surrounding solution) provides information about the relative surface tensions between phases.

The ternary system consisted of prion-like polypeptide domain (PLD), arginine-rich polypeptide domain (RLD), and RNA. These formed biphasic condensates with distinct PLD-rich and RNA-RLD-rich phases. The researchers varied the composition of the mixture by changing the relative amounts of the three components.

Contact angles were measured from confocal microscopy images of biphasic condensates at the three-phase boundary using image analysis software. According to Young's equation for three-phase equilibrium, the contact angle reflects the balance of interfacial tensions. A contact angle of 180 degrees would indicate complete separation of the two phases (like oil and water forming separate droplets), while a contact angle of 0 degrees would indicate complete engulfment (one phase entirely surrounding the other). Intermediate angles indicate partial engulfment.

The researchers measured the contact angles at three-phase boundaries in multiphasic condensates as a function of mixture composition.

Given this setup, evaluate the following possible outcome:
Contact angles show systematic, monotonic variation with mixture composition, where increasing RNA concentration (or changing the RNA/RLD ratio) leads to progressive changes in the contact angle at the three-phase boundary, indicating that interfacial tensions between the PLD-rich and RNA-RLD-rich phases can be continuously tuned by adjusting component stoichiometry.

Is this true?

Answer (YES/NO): YES